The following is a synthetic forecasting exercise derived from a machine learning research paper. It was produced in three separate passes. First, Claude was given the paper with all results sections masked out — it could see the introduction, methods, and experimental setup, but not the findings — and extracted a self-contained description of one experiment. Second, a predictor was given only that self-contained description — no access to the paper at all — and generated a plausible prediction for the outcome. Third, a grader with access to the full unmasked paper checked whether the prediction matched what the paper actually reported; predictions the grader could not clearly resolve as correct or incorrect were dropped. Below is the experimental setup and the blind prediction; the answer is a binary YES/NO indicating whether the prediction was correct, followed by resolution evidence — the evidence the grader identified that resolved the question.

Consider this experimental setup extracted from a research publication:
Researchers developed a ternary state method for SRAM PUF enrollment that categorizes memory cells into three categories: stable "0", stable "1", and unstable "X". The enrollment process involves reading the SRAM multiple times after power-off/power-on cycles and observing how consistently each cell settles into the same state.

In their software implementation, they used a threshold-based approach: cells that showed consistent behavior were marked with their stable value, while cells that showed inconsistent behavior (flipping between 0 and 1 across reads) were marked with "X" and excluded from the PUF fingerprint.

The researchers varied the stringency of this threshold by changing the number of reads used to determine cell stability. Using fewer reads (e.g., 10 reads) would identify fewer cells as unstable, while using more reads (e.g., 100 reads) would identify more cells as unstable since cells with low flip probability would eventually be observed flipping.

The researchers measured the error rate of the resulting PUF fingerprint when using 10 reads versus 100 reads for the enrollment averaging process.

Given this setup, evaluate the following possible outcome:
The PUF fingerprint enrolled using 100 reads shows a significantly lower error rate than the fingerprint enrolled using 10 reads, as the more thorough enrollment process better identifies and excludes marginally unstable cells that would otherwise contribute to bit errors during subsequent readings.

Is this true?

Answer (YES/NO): YES